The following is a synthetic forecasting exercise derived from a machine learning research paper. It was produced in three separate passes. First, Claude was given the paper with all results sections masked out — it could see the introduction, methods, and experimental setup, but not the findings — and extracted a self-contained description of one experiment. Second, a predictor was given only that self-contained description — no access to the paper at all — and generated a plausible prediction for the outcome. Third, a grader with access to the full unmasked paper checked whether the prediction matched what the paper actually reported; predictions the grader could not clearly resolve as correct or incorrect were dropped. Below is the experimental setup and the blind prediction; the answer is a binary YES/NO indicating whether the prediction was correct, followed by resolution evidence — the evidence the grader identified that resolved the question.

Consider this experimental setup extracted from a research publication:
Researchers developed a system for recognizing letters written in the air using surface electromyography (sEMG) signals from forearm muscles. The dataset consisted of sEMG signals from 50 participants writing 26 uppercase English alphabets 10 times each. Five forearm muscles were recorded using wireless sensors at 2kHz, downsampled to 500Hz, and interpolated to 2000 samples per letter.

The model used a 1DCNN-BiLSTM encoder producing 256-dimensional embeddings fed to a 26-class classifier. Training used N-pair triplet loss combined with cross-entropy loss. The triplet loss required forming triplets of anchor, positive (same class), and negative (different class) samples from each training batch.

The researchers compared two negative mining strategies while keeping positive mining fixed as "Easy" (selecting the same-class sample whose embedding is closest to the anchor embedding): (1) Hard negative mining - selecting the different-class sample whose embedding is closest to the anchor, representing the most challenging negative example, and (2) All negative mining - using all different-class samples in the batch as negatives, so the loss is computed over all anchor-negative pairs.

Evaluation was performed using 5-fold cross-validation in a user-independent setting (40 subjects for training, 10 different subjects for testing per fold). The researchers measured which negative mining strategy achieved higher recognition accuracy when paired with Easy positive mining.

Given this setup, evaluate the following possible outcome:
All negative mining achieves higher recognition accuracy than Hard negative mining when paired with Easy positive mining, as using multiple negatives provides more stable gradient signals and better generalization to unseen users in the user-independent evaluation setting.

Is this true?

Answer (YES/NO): NO